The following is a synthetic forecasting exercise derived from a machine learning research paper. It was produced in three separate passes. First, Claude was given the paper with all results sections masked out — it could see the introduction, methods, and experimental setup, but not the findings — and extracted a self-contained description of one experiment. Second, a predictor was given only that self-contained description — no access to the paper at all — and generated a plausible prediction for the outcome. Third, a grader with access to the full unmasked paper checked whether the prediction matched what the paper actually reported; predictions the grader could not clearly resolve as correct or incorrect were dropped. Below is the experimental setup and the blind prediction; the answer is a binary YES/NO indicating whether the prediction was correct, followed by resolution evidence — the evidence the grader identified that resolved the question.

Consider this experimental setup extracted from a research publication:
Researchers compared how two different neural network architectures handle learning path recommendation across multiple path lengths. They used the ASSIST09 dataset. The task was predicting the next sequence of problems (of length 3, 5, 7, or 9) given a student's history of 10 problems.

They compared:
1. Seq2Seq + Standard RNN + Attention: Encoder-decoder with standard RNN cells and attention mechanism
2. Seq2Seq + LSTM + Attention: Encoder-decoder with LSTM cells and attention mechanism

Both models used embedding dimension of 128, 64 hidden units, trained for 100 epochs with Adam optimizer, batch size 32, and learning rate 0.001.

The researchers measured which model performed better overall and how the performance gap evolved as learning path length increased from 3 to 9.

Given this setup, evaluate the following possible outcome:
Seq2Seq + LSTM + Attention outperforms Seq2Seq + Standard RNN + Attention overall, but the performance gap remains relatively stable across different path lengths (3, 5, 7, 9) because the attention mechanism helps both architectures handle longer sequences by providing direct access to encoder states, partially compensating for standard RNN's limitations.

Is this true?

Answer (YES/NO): NO